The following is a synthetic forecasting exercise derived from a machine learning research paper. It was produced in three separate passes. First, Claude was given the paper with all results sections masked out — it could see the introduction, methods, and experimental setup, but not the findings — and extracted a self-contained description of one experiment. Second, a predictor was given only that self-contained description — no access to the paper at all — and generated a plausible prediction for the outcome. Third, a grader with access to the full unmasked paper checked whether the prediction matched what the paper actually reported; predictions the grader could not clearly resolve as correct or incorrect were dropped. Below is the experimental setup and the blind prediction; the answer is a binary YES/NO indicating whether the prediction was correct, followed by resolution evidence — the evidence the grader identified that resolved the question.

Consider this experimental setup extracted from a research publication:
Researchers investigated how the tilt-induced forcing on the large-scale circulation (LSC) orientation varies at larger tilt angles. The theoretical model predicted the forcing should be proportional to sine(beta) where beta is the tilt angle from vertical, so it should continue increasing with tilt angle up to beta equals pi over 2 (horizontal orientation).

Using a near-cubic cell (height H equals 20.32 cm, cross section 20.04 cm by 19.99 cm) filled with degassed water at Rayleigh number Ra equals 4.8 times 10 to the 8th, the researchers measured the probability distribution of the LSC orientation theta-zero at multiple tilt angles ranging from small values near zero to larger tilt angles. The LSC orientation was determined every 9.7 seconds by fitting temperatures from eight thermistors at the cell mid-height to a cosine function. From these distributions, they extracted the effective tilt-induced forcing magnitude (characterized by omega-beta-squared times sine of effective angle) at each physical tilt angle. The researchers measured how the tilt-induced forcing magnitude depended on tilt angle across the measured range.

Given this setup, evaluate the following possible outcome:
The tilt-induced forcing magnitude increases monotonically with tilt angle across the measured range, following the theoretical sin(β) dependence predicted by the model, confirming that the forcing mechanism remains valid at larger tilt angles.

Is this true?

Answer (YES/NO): NO